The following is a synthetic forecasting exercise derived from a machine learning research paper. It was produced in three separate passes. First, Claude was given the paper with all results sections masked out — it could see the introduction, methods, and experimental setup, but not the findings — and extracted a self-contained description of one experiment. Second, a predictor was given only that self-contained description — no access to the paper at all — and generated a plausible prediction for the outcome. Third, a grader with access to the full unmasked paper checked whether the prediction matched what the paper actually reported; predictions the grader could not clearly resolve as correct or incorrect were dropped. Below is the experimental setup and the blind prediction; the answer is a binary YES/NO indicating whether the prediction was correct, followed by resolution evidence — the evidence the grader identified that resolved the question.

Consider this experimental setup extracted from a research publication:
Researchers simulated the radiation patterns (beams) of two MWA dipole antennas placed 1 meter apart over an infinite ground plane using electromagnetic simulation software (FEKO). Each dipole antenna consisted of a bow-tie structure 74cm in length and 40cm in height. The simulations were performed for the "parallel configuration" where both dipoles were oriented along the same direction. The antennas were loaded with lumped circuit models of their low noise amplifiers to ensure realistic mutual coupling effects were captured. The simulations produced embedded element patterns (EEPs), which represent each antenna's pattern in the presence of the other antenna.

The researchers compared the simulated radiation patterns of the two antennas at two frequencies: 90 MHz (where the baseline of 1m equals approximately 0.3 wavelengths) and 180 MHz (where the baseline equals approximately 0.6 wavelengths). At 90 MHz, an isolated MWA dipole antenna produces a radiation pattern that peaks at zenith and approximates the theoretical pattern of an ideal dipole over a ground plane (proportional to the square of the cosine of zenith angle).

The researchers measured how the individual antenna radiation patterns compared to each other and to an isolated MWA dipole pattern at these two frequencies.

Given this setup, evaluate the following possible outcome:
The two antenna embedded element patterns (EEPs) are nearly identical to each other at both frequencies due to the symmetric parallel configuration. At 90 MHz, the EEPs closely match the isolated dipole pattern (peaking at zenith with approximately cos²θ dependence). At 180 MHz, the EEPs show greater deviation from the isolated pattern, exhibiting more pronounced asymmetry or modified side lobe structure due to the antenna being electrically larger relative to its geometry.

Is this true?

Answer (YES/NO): NO